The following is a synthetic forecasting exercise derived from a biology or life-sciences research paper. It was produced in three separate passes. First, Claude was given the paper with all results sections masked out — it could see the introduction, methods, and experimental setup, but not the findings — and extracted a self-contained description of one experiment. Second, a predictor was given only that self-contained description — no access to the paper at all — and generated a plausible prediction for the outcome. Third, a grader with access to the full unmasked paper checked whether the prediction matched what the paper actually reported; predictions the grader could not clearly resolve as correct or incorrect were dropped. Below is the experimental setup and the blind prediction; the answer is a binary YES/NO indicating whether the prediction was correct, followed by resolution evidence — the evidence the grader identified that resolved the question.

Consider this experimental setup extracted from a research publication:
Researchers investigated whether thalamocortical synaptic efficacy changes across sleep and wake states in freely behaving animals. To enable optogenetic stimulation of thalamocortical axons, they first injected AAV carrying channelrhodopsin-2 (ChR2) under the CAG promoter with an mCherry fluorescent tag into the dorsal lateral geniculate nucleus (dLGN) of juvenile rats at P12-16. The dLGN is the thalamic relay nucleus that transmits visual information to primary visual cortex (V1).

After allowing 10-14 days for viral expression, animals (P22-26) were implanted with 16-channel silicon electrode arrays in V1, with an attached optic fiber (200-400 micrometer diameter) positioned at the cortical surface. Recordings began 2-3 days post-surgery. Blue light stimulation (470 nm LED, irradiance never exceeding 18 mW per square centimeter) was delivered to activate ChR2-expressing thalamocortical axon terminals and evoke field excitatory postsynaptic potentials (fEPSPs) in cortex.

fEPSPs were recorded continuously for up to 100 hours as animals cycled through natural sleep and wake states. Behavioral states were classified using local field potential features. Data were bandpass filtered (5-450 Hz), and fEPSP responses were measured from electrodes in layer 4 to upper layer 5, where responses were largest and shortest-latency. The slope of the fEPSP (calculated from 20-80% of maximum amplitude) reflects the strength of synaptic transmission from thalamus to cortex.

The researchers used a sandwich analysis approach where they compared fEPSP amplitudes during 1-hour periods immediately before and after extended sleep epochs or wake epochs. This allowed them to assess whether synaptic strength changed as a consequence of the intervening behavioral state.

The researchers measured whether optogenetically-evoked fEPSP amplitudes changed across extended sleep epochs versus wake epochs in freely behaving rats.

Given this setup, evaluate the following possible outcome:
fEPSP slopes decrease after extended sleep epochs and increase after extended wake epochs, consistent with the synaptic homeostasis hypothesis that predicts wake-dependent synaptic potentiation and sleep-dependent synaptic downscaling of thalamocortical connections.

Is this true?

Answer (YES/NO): NO